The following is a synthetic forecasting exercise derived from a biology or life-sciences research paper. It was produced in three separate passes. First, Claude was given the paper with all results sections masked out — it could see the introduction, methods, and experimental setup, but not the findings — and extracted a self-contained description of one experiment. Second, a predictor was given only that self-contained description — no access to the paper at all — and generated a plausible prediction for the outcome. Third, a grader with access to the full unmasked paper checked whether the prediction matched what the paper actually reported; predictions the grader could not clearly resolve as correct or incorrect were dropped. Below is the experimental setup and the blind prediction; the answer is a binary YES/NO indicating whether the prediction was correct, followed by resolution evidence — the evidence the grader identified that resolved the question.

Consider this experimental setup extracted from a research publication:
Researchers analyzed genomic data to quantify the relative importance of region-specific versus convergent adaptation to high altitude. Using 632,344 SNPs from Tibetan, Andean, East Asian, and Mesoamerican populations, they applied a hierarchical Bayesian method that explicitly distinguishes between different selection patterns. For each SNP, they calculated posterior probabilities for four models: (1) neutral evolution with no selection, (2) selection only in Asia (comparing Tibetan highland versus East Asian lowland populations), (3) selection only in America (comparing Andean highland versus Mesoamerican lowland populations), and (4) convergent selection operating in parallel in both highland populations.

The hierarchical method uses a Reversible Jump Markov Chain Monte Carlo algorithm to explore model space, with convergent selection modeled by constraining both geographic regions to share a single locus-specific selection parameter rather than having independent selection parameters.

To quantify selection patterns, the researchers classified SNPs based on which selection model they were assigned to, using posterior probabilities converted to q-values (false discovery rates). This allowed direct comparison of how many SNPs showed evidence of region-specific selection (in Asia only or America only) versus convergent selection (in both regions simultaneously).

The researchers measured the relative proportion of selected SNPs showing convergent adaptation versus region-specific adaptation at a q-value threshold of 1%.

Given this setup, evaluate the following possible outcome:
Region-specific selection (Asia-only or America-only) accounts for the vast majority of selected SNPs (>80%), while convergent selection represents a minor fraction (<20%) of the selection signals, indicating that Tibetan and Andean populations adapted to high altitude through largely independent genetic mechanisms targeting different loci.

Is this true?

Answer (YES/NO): NO